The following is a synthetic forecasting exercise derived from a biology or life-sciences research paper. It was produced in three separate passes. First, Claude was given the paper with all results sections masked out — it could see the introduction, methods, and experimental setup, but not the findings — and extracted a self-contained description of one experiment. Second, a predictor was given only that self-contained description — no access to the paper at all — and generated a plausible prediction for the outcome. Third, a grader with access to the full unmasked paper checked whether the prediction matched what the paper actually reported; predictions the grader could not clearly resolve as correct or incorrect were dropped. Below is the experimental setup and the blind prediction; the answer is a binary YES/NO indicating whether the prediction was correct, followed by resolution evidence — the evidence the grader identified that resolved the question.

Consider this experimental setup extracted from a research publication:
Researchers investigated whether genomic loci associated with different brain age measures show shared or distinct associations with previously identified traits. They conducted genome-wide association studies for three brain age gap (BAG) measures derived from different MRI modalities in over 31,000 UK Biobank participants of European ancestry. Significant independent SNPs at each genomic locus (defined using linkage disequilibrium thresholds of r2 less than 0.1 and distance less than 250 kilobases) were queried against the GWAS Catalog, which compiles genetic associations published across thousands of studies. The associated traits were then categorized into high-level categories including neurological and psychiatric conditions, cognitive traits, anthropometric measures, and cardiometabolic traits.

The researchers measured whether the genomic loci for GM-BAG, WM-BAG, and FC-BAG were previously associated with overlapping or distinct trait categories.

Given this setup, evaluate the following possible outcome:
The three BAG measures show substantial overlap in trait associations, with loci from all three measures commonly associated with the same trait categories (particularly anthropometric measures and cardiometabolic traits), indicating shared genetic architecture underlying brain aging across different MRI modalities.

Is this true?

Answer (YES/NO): NO